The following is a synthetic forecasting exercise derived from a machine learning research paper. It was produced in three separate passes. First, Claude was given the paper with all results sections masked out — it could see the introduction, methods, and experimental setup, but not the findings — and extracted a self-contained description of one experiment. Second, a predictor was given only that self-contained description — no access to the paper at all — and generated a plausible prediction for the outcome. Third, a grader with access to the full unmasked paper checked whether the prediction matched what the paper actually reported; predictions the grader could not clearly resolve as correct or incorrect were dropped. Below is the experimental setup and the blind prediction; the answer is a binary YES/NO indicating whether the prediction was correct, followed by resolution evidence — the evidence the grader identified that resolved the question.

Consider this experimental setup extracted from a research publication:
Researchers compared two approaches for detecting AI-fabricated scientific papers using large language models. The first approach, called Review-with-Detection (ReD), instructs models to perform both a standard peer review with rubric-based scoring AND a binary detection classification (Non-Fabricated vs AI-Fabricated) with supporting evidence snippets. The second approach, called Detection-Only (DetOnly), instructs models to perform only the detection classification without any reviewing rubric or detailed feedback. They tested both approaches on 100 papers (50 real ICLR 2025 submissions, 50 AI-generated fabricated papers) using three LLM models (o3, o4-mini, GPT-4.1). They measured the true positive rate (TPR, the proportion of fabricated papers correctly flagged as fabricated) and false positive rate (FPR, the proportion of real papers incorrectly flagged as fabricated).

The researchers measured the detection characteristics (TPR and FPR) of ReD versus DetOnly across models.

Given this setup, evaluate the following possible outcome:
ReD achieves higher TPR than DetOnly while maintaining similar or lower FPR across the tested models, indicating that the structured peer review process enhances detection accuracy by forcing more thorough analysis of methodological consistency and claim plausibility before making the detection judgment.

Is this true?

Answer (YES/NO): NO